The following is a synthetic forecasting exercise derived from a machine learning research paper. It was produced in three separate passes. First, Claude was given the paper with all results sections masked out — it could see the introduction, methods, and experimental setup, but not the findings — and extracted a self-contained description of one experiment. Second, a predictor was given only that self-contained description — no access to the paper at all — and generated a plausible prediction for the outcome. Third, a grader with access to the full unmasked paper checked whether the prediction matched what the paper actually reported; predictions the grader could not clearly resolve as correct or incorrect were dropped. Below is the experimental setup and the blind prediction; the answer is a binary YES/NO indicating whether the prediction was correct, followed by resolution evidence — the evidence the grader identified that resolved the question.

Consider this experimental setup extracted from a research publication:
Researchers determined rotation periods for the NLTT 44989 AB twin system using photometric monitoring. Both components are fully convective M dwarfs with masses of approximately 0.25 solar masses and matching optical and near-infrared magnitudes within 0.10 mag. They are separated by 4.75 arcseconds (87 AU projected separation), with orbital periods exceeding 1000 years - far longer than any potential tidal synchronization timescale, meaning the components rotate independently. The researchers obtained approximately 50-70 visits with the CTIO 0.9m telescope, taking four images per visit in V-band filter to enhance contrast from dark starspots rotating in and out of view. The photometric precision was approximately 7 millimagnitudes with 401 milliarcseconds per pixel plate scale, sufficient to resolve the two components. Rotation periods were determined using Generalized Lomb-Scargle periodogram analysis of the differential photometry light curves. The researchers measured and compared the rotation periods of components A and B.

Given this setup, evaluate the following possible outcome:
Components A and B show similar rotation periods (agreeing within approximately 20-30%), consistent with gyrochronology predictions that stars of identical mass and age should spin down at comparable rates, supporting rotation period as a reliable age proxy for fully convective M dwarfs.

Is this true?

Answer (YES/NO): NO